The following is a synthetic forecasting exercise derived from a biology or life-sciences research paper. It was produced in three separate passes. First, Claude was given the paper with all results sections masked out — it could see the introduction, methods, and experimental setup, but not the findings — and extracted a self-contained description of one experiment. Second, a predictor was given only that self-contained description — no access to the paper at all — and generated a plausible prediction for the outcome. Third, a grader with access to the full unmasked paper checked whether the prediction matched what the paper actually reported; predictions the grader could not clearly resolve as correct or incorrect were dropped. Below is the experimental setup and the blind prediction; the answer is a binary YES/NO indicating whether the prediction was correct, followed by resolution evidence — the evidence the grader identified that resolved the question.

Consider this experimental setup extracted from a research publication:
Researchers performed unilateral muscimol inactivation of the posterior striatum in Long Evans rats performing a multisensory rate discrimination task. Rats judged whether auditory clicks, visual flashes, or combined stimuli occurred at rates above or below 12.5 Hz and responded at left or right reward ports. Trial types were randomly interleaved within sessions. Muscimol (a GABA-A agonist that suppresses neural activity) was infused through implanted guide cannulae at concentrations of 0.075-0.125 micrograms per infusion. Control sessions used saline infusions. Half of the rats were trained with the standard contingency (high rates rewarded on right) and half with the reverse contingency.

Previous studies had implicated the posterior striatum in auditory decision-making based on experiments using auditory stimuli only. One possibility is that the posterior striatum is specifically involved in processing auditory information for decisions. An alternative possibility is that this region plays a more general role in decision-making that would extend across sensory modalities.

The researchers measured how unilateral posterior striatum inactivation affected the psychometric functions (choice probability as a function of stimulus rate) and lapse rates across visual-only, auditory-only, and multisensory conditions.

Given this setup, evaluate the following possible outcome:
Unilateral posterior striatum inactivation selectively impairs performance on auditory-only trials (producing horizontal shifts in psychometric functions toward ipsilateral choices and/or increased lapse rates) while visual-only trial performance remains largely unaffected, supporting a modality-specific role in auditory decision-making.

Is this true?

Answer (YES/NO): NO